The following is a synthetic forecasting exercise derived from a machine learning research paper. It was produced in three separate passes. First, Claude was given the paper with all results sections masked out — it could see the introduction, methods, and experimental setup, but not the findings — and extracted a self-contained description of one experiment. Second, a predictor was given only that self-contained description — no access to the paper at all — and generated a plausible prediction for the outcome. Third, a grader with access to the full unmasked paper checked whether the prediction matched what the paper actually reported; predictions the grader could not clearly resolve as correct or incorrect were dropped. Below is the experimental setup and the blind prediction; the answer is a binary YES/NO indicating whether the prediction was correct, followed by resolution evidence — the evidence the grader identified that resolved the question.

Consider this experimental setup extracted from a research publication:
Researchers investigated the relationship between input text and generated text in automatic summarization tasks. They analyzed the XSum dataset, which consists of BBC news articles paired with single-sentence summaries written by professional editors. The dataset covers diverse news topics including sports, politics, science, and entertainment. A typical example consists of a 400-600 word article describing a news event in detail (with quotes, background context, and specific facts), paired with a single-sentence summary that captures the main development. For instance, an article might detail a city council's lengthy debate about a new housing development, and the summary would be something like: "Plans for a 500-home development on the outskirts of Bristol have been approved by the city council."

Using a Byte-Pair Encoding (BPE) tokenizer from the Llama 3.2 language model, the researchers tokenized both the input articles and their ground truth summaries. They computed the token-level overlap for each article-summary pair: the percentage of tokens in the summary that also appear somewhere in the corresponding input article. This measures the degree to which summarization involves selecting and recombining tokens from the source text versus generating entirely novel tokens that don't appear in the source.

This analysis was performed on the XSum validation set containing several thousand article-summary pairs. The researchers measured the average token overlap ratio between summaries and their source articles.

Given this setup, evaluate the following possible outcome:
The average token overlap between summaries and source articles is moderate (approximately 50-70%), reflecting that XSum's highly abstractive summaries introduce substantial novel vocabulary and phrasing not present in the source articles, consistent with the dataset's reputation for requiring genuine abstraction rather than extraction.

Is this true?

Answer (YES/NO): YES